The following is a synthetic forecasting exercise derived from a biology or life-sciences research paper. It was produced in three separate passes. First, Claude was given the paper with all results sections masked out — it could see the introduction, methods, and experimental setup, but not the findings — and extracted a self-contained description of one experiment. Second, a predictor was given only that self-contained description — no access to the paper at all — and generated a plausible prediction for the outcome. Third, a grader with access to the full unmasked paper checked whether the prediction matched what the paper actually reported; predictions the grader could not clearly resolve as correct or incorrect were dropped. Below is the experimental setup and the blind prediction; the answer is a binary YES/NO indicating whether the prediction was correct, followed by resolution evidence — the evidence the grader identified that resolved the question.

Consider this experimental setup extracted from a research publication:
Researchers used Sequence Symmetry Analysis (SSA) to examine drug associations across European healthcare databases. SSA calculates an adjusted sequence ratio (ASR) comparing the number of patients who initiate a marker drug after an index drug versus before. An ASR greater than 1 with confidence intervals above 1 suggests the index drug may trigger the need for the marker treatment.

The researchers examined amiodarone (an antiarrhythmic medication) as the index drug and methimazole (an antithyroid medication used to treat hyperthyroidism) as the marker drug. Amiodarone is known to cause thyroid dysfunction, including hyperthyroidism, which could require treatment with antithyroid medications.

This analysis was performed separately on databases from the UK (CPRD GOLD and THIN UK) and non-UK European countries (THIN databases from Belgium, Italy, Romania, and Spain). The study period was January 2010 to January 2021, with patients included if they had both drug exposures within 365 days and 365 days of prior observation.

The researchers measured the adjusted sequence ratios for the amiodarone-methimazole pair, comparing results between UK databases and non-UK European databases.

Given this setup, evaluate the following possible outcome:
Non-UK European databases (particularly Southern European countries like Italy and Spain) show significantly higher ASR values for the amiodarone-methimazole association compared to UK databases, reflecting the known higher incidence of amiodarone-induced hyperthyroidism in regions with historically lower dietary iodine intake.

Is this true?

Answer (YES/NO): NO